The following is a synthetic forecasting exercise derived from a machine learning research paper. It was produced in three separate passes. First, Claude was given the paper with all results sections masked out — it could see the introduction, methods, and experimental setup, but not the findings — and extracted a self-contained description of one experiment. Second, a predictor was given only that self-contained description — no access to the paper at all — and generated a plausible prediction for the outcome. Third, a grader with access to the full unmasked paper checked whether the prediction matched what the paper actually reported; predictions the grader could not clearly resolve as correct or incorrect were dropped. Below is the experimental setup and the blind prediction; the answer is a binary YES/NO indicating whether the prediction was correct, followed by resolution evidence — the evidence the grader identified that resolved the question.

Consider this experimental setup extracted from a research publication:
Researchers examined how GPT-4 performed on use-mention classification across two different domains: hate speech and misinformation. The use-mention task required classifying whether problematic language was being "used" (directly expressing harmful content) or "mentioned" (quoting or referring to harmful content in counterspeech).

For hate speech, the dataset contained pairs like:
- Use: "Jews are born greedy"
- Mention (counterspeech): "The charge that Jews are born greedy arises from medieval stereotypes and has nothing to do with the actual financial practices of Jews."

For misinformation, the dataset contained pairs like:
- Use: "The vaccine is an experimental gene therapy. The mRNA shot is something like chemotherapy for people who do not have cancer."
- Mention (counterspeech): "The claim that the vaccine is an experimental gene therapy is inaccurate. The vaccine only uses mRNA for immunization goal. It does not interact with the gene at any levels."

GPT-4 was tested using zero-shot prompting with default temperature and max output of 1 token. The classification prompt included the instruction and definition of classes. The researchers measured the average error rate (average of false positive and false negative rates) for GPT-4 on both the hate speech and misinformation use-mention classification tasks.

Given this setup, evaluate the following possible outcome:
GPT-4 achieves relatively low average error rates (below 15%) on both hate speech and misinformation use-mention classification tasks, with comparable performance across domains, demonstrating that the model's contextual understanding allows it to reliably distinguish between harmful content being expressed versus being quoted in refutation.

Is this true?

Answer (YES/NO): NO